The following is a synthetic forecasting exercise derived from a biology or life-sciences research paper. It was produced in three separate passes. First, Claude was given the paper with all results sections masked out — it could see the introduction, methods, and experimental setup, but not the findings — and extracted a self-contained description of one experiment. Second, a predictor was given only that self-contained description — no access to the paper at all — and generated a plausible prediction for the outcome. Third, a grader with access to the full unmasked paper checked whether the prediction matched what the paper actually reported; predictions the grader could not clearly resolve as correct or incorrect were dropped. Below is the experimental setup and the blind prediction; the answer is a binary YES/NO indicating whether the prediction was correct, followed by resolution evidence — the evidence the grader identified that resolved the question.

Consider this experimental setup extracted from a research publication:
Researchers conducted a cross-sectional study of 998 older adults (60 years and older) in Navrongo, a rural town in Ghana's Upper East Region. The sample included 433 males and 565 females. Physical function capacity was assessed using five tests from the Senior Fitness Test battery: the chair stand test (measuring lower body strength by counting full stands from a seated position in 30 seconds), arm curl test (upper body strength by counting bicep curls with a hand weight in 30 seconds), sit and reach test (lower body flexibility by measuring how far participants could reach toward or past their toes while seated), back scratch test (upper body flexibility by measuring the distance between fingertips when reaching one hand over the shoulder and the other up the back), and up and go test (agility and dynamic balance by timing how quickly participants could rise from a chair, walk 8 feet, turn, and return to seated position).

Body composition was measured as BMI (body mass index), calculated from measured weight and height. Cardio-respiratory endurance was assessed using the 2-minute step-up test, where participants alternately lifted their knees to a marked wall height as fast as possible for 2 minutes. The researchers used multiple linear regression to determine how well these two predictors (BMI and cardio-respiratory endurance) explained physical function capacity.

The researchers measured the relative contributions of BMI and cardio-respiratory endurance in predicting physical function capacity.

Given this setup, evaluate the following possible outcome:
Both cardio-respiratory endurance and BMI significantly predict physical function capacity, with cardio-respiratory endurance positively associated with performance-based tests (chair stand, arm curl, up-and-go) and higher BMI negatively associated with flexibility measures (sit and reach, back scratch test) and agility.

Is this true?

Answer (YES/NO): NO